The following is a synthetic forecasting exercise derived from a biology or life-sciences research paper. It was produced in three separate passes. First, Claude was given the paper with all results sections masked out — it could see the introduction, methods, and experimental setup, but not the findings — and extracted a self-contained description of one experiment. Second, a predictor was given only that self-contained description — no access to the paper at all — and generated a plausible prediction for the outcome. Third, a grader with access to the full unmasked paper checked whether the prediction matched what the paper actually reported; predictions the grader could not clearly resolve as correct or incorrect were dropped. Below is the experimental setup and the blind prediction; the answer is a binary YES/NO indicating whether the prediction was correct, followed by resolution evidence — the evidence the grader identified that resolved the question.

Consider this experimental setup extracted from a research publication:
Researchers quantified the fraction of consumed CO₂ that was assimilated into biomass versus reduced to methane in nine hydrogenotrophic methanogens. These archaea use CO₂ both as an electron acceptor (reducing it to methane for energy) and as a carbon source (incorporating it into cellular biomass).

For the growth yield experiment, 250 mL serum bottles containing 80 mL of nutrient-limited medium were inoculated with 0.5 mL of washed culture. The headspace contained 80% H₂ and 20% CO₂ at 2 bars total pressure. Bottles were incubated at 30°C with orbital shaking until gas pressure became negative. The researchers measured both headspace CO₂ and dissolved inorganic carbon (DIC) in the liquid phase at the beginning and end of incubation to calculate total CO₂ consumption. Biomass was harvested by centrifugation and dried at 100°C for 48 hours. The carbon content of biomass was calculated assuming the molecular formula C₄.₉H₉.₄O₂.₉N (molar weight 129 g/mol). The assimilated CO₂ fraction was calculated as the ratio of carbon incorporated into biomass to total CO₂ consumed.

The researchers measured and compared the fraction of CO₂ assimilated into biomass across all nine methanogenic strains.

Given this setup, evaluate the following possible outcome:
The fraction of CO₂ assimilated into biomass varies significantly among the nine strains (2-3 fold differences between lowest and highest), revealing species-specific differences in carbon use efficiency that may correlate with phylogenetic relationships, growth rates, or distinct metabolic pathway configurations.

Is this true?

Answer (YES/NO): NO